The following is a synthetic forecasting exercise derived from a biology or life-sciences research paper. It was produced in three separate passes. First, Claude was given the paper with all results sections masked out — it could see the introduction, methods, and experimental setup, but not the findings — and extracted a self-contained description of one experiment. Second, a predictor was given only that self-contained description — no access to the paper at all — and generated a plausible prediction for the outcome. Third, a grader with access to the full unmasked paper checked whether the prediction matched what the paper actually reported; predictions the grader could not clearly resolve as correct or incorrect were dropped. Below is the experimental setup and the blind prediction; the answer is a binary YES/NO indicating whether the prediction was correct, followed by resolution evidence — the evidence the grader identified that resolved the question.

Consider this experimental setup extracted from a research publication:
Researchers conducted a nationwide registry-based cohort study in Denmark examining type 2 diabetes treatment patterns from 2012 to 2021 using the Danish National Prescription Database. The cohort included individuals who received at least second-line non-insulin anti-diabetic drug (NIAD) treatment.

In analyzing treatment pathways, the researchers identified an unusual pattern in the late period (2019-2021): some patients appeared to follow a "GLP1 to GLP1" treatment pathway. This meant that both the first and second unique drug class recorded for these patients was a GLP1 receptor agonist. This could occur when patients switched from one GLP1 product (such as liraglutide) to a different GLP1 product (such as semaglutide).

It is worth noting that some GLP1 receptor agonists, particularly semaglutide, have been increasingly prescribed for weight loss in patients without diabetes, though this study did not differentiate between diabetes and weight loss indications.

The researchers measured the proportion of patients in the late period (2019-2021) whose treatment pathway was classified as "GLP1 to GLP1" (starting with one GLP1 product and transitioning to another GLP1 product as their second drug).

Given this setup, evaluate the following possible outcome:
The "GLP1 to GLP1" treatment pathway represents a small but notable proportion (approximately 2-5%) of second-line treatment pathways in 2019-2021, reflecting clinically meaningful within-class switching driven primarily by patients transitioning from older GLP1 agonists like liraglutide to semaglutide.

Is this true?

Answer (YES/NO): YES